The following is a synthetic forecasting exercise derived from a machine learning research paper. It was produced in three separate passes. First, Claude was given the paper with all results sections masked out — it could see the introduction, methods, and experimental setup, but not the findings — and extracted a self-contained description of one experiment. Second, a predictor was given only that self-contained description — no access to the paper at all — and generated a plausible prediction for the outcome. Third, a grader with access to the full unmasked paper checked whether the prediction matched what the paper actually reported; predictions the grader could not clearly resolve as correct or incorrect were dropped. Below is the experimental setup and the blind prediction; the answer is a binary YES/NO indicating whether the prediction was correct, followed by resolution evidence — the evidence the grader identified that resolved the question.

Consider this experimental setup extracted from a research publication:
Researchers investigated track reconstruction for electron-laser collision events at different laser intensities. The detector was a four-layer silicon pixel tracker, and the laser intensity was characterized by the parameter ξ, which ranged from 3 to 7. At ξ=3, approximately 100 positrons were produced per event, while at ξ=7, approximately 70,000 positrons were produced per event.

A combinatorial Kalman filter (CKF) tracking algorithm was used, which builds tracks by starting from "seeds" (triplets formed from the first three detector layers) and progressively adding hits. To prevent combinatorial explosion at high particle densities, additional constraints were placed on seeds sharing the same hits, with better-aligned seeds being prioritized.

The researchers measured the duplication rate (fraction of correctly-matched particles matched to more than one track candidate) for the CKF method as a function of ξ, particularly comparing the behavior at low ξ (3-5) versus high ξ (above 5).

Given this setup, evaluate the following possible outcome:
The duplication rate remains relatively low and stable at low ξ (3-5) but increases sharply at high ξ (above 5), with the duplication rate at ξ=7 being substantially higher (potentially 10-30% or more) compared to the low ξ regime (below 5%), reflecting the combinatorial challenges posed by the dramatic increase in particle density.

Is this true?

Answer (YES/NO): NO